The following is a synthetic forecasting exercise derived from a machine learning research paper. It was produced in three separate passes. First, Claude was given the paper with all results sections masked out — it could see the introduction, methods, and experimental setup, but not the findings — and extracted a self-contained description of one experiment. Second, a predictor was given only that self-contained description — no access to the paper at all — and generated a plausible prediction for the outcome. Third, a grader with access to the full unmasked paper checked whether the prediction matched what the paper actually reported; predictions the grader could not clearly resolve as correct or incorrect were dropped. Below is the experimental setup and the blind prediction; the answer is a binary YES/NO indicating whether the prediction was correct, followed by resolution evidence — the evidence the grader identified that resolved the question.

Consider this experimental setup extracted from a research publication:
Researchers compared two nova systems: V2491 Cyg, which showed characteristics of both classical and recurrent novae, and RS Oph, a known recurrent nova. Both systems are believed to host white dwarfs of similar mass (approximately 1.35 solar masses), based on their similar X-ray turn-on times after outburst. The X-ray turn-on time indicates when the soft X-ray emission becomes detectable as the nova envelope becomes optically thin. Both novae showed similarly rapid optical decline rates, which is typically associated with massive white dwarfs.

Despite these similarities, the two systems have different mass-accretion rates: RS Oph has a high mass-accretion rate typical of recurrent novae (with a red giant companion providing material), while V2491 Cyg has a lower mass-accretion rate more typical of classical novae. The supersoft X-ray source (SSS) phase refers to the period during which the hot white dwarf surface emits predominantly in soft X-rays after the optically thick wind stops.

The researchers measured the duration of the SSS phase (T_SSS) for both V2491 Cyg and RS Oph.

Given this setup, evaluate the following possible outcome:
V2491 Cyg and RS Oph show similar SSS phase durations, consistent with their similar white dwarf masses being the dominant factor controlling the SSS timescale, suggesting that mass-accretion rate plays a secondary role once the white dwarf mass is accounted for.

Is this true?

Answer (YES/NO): NO